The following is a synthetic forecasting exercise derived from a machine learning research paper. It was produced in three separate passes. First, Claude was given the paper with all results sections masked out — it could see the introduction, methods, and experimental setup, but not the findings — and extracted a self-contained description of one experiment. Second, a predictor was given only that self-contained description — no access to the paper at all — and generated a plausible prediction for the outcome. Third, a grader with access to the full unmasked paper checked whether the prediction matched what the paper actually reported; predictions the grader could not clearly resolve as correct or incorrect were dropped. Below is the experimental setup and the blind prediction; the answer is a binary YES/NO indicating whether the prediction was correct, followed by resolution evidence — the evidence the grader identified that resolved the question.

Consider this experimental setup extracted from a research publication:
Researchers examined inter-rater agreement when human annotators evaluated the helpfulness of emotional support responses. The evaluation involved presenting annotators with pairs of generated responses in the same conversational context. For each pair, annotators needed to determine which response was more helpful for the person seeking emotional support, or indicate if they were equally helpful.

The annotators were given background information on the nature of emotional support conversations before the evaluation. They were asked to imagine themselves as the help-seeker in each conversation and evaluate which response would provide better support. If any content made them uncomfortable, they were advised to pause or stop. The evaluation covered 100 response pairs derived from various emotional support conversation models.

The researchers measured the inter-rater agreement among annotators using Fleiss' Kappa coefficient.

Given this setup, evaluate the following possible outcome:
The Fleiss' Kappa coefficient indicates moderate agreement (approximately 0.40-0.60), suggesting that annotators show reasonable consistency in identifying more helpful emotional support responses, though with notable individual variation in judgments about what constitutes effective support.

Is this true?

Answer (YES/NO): NO